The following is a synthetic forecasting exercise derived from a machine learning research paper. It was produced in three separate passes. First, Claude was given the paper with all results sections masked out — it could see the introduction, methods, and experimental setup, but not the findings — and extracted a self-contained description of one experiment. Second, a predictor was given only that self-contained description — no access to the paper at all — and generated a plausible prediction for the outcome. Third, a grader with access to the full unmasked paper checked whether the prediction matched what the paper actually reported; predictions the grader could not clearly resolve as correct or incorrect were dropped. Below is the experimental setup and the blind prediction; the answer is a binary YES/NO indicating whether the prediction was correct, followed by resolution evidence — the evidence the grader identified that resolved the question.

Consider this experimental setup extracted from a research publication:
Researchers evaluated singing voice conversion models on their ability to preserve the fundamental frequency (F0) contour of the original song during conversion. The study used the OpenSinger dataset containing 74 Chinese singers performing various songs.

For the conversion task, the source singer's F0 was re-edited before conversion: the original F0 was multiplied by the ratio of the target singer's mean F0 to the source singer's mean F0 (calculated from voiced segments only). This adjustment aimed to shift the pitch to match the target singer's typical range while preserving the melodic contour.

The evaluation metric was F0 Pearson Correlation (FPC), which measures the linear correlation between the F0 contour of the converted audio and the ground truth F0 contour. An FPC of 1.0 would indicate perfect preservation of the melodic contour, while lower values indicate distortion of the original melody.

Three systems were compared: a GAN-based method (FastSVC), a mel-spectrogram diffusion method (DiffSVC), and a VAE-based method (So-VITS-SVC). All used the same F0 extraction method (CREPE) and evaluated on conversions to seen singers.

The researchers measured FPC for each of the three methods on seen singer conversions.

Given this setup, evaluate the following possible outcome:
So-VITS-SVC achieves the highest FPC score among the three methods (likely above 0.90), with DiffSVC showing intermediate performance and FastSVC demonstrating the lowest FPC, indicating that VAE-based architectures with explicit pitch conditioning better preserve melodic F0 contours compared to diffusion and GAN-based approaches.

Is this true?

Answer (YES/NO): NO